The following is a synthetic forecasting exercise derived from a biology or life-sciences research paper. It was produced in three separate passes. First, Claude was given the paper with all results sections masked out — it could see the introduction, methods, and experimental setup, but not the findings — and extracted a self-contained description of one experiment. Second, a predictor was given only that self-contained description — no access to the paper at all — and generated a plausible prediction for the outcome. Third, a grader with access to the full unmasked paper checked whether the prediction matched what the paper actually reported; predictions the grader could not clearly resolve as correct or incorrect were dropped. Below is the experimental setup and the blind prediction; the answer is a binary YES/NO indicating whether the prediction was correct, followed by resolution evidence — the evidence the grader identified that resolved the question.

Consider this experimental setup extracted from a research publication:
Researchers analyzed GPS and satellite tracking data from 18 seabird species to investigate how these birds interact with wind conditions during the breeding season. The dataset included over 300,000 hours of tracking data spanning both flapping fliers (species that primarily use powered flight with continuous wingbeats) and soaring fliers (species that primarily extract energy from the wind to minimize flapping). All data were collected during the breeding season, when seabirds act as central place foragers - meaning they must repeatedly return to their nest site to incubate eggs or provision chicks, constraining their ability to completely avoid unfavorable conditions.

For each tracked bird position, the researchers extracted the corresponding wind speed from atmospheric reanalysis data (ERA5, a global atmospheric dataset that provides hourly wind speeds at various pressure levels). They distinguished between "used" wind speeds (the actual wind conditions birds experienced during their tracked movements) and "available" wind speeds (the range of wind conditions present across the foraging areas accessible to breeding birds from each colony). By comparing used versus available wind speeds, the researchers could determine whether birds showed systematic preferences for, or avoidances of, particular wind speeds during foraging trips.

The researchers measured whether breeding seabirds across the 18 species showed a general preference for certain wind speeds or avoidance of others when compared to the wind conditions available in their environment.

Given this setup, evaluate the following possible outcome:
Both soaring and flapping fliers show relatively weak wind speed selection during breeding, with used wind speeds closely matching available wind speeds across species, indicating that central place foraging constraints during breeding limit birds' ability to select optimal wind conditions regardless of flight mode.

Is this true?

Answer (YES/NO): NO